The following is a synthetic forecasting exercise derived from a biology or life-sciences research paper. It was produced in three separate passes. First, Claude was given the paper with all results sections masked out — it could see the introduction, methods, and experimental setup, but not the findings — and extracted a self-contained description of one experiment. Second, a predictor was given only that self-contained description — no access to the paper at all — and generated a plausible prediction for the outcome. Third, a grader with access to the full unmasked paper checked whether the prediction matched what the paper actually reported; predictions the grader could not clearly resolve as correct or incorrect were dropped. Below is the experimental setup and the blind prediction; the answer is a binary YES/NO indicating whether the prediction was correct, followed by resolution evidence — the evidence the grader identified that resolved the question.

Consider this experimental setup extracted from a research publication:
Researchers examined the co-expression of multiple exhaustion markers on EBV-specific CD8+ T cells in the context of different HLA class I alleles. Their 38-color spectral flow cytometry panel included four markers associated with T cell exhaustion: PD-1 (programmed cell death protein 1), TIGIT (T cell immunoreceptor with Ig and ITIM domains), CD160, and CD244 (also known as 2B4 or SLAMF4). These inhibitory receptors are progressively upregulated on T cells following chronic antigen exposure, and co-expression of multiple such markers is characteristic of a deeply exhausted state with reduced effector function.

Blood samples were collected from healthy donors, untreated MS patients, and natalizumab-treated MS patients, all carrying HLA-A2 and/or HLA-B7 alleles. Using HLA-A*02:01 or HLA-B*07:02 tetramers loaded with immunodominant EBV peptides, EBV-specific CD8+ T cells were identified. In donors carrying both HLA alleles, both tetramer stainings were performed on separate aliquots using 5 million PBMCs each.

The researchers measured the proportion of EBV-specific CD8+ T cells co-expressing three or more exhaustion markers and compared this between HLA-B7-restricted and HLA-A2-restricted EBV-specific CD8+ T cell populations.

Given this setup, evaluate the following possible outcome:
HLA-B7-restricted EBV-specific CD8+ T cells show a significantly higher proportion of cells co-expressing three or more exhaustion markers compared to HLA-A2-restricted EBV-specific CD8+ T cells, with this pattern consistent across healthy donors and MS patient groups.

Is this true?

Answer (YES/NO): NO